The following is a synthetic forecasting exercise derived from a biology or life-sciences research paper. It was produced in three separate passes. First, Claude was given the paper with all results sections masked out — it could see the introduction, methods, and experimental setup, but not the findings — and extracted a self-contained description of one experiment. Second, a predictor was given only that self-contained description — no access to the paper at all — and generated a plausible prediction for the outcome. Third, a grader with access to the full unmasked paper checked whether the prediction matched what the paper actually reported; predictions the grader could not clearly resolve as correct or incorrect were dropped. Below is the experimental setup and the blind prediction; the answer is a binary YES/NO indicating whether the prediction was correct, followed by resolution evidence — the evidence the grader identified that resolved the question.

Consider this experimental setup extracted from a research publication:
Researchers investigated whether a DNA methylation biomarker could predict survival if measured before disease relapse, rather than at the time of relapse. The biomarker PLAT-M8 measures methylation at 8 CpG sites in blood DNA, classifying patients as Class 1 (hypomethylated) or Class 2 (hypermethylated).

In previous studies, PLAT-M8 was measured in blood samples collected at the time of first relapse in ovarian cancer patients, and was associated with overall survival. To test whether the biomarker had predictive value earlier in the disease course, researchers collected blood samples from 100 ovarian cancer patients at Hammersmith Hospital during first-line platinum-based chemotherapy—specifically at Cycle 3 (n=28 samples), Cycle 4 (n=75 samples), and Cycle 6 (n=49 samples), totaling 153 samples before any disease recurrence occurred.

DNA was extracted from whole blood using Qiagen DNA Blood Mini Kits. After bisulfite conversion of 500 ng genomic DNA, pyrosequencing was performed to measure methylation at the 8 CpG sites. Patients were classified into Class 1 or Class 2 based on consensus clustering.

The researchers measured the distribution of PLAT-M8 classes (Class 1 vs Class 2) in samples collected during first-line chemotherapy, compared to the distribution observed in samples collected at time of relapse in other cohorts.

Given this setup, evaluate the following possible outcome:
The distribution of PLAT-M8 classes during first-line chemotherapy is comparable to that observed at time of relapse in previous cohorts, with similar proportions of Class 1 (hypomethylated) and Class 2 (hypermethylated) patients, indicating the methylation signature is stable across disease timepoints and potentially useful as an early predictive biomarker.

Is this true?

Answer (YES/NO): NO